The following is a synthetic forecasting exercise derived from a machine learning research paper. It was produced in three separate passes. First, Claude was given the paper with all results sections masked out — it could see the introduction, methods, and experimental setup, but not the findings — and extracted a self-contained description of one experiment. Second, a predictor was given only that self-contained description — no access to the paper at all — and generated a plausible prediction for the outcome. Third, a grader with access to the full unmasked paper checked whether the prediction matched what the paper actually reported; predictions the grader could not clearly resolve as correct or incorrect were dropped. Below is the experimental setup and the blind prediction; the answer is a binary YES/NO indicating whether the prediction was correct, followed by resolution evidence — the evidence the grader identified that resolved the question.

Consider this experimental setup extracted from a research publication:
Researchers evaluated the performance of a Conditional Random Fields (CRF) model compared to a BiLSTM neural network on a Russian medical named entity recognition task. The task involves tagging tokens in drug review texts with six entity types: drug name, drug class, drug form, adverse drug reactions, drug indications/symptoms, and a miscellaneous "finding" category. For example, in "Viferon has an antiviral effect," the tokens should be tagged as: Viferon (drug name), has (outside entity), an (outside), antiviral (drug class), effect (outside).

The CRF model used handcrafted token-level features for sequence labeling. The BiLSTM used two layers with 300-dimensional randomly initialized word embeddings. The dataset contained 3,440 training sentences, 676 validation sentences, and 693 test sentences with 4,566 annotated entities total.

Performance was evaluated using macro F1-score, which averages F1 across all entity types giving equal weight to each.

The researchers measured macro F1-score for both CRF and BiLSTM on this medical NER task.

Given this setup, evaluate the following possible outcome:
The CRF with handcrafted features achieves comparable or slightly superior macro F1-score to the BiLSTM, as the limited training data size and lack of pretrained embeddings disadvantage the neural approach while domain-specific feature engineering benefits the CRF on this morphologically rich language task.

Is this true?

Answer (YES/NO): NO